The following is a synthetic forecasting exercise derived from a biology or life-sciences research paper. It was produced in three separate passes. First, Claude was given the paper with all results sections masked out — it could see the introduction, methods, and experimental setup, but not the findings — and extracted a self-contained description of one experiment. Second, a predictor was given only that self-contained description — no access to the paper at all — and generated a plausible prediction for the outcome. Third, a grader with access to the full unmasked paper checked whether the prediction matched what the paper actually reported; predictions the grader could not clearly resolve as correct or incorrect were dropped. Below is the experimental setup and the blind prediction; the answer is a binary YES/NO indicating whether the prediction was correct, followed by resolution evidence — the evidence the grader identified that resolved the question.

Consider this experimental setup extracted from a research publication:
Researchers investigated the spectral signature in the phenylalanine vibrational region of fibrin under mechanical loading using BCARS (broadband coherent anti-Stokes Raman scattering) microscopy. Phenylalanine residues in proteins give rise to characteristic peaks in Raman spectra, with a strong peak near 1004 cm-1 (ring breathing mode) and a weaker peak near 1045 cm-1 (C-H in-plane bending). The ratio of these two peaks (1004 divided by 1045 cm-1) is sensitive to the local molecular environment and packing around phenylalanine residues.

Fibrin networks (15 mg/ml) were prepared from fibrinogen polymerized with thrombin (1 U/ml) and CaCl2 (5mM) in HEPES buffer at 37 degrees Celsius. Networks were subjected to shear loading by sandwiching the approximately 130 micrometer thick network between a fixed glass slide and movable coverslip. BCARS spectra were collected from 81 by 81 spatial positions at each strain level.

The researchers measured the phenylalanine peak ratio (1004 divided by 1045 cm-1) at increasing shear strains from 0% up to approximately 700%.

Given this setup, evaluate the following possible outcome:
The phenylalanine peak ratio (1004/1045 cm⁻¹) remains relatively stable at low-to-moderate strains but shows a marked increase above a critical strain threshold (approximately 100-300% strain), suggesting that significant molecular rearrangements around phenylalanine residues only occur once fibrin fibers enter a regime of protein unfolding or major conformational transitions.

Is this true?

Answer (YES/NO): NO